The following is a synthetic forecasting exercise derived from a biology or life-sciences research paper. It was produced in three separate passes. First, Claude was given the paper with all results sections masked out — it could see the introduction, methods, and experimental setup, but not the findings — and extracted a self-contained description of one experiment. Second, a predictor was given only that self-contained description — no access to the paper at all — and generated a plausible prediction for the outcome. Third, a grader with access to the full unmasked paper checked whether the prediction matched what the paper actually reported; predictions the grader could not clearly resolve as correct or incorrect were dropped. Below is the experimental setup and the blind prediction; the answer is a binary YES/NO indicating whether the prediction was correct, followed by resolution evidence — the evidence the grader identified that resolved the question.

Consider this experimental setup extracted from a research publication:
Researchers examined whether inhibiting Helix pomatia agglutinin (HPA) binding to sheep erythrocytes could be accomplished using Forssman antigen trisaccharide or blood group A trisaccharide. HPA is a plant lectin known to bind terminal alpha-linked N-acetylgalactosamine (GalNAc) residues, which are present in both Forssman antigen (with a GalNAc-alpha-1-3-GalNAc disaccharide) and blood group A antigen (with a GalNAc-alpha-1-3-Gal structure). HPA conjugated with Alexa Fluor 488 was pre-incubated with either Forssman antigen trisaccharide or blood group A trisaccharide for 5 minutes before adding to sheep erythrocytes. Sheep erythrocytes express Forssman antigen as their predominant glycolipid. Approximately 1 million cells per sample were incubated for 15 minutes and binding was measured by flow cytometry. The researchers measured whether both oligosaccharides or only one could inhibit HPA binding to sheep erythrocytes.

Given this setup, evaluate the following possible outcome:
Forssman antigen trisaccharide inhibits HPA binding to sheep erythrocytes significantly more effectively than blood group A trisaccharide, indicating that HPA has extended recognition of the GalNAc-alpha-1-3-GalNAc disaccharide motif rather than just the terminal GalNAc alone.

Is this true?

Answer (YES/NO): NO